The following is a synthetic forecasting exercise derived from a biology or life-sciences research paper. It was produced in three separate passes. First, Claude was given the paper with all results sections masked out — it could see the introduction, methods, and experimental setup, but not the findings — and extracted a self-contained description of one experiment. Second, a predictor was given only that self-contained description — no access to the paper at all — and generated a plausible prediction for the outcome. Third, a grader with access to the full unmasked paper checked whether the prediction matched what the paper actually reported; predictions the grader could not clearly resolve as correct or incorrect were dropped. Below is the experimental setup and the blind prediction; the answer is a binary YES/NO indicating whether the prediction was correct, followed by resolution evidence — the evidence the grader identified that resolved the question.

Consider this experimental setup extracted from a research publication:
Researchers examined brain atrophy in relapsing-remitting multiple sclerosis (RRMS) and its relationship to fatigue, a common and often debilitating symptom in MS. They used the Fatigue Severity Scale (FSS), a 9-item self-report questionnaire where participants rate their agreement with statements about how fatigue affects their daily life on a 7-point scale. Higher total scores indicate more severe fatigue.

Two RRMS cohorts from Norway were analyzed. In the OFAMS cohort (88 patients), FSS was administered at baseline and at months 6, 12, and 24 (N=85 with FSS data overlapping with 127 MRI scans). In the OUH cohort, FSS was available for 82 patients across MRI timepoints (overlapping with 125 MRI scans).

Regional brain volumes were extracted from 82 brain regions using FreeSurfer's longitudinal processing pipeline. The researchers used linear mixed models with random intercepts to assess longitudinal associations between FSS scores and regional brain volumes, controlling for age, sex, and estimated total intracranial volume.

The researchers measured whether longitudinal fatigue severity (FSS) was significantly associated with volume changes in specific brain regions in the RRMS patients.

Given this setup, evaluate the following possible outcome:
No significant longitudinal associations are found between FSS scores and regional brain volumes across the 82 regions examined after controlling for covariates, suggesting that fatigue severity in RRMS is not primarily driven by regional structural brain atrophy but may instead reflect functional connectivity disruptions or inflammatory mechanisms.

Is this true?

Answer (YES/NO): YES